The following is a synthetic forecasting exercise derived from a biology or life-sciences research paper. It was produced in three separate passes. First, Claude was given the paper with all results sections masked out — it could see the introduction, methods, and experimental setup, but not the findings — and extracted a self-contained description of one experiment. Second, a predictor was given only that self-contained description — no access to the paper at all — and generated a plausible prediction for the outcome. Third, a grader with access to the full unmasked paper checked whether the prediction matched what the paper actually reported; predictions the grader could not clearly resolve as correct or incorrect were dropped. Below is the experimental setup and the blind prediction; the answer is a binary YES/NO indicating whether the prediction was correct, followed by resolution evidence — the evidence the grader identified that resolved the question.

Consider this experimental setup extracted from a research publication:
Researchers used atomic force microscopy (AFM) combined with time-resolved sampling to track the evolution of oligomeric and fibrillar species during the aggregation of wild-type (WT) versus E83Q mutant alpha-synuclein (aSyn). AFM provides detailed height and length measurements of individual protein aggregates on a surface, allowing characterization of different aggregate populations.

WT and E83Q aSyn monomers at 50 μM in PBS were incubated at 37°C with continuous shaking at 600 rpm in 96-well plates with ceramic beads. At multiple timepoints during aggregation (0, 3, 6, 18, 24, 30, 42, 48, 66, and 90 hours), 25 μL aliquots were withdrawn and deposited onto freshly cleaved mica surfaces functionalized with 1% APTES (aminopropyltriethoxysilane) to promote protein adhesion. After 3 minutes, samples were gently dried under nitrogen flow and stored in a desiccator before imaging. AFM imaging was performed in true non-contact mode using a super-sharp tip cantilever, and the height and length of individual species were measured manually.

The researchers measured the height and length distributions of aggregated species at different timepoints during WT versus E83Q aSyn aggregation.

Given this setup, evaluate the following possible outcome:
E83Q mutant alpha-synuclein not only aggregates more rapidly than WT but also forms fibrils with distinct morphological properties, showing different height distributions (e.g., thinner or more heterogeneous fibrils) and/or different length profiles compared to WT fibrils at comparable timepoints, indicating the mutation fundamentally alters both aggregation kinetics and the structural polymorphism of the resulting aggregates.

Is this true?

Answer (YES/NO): YES